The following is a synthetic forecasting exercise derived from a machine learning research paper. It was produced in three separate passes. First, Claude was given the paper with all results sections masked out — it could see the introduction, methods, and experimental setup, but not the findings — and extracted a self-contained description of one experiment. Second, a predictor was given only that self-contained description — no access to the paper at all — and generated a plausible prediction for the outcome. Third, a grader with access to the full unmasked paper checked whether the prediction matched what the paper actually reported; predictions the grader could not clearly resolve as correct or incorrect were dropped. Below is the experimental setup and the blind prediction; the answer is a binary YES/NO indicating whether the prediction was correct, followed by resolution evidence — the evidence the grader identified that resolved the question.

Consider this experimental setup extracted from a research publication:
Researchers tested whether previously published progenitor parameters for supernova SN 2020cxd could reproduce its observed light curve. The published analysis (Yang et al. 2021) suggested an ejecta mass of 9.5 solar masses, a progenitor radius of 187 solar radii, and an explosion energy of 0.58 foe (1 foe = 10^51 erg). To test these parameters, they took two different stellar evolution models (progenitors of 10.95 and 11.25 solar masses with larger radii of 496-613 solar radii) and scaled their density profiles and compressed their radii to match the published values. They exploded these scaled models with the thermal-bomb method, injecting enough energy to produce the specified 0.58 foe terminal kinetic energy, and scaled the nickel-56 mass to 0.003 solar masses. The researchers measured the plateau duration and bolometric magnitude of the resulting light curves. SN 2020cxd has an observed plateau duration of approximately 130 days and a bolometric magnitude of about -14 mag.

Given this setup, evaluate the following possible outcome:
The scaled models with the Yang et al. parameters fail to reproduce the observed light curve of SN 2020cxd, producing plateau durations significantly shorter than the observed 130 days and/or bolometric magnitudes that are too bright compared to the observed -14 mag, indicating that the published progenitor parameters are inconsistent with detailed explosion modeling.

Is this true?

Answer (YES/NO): YES